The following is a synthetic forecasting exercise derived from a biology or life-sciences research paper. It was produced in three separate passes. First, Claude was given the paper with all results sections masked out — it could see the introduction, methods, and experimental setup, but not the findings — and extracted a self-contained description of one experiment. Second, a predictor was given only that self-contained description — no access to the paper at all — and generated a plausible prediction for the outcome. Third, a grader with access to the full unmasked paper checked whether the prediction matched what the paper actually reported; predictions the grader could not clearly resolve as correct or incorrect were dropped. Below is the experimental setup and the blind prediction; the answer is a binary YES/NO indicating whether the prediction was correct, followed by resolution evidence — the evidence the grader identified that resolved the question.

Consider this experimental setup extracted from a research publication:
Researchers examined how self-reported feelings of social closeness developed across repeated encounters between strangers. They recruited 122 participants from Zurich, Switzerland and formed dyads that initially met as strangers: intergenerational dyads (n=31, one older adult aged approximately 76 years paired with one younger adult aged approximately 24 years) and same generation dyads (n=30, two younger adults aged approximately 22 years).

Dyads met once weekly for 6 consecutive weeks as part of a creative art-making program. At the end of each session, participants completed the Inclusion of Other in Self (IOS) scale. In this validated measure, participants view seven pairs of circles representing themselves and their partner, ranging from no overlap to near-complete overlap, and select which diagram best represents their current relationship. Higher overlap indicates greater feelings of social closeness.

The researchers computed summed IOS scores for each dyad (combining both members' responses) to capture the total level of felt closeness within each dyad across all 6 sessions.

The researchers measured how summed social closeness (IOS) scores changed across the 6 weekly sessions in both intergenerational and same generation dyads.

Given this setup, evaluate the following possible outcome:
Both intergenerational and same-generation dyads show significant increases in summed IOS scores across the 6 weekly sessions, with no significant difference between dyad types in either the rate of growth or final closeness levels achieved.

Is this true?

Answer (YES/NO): NO